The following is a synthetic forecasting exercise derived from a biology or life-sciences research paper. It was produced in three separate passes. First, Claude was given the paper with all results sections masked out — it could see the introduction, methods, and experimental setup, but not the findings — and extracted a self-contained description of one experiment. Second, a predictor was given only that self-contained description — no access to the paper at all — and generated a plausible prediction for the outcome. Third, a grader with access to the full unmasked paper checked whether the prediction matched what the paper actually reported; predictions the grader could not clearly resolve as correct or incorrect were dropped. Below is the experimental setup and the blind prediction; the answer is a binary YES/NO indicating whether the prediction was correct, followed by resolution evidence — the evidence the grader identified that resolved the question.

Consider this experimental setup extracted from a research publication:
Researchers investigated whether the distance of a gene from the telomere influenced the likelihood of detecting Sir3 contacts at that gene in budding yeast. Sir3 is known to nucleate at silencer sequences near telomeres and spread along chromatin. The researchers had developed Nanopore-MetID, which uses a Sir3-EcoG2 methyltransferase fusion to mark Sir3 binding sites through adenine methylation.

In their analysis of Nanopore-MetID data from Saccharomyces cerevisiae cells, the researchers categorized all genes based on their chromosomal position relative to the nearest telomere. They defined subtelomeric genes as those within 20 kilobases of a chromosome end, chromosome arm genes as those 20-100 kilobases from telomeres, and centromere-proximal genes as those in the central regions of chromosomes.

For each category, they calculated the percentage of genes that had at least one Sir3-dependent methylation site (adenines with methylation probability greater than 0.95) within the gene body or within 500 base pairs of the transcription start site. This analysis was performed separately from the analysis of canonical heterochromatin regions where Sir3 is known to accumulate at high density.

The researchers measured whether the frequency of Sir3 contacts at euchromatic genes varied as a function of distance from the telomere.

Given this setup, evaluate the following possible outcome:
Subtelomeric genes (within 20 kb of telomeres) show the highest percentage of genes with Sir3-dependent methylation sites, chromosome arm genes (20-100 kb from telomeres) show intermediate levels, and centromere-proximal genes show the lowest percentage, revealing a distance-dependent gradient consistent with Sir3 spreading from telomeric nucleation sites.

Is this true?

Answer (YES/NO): YES